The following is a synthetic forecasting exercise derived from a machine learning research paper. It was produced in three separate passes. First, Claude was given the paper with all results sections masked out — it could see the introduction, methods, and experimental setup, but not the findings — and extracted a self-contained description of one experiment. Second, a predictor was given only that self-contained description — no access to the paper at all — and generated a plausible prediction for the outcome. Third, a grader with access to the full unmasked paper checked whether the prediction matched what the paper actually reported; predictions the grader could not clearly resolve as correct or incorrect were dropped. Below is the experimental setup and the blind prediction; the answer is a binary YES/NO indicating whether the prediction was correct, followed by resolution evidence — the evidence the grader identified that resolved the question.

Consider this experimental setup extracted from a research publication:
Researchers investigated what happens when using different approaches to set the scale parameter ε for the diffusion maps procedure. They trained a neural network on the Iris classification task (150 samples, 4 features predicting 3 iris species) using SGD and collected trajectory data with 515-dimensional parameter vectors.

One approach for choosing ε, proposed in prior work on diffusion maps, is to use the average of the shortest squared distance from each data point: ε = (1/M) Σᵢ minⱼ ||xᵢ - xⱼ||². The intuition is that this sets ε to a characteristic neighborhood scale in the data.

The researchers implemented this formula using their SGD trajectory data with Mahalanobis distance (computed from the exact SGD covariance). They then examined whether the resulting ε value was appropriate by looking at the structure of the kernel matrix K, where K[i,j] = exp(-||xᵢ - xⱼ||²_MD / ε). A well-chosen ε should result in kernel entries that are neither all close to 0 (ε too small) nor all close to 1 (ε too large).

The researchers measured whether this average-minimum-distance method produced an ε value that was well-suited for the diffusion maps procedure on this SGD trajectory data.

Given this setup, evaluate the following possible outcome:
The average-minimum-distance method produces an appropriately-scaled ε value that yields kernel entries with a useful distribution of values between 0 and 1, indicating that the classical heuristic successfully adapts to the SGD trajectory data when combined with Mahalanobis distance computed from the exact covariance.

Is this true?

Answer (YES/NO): NO